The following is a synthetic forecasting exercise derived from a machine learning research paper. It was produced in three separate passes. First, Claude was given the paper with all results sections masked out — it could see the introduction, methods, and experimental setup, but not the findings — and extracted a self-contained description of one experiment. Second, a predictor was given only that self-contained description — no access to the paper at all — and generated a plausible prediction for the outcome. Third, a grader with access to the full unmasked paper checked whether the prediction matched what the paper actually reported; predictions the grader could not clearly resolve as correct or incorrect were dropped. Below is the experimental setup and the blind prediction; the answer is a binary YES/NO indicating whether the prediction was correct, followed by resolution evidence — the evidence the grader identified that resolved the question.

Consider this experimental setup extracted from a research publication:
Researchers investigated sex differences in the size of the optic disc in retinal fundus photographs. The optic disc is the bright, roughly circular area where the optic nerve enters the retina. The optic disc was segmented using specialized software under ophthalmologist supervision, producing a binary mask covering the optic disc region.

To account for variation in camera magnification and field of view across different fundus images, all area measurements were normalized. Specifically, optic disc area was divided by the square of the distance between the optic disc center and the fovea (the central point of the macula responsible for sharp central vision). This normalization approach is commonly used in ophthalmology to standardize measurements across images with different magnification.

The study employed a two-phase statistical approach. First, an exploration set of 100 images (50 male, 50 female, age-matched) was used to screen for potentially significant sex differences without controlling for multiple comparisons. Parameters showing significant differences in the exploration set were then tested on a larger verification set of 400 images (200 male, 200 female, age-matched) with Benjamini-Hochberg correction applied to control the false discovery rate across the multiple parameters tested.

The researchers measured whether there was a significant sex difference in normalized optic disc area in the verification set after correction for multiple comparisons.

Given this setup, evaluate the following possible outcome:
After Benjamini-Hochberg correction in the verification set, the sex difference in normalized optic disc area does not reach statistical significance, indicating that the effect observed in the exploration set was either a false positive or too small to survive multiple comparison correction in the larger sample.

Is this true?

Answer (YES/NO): YES